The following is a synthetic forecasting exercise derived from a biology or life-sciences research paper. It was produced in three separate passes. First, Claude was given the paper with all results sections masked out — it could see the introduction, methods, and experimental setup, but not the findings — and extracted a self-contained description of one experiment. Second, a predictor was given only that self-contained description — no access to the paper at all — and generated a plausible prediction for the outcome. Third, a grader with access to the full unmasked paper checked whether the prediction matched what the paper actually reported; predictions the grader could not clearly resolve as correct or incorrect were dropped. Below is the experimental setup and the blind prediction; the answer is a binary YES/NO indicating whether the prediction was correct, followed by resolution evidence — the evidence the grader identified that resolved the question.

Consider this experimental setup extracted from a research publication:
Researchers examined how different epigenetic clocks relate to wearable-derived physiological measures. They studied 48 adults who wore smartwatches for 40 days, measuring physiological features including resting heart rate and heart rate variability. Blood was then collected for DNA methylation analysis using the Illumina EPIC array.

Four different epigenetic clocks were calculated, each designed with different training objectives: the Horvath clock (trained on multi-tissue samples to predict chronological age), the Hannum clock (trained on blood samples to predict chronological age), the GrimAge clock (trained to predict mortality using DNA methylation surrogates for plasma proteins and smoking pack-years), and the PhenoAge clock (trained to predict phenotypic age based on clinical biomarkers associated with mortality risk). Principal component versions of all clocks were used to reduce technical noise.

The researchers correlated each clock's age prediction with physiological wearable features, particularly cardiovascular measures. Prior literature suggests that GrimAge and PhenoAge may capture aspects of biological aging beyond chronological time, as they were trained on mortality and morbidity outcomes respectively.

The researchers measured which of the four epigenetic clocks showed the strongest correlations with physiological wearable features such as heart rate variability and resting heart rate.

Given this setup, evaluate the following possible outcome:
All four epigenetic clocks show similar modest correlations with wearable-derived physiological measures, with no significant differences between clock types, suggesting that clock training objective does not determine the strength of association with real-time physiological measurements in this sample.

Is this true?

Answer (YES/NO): NO